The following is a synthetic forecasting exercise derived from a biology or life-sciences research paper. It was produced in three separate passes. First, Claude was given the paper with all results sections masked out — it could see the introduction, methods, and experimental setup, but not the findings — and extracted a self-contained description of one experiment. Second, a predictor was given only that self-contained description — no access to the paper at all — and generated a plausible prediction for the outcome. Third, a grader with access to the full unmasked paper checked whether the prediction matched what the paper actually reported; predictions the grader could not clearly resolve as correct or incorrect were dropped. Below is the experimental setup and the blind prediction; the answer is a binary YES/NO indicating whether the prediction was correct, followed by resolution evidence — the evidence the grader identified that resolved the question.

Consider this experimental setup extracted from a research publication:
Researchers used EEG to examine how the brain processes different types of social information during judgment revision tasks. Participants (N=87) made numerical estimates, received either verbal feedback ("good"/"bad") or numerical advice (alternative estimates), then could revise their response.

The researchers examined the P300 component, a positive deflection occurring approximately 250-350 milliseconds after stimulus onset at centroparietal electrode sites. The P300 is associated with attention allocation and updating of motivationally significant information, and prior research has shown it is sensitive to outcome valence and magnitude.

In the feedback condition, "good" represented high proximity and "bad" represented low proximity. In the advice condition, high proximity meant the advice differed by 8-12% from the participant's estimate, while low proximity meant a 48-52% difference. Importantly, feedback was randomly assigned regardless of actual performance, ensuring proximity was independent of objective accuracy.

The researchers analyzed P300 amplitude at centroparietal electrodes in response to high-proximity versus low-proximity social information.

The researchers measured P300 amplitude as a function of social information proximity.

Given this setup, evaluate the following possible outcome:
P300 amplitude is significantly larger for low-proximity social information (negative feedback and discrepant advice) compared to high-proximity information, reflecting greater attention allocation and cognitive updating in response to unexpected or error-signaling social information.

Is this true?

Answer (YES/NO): NO